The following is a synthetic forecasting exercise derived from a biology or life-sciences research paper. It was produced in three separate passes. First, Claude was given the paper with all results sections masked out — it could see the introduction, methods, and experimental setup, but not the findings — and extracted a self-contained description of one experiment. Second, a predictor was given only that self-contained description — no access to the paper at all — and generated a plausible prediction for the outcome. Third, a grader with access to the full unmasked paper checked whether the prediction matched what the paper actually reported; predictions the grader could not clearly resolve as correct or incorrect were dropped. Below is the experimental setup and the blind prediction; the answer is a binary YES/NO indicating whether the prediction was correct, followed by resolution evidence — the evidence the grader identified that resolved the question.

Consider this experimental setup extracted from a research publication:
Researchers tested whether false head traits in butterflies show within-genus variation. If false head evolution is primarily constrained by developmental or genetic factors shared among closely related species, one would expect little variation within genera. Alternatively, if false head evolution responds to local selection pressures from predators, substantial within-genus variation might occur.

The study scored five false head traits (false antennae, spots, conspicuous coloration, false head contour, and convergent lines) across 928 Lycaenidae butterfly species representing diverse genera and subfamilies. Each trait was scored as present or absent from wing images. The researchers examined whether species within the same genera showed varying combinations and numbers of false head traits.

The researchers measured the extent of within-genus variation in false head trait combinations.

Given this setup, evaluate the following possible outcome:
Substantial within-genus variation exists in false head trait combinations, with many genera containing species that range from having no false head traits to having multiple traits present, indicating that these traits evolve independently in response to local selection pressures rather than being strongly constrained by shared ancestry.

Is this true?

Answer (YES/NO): YES